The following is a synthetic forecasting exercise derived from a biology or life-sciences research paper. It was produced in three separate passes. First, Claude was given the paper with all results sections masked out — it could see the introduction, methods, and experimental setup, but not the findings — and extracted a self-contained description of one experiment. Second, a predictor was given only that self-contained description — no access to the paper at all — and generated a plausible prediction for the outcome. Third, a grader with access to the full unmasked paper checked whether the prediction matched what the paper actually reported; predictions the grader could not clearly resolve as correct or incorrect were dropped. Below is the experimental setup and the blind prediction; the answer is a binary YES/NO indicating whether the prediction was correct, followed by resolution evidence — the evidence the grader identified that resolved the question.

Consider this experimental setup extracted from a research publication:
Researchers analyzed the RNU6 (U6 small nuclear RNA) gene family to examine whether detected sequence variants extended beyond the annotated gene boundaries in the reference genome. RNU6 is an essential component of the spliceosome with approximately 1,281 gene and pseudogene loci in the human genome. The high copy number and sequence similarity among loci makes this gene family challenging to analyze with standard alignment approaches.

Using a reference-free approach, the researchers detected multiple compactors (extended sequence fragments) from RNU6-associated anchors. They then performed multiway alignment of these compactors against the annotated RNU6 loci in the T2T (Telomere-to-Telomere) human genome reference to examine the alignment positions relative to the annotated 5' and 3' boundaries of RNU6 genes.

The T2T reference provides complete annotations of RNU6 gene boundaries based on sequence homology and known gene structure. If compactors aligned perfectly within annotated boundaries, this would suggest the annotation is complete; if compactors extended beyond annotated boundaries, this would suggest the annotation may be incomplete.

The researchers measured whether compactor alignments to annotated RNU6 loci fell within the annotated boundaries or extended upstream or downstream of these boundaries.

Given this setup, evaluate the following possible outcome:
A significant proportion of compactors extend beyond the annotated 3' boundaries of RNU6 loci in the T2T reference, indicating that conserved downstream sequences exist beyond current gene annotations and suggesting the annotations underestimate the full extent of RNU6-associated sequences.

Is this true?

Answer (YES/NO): YES